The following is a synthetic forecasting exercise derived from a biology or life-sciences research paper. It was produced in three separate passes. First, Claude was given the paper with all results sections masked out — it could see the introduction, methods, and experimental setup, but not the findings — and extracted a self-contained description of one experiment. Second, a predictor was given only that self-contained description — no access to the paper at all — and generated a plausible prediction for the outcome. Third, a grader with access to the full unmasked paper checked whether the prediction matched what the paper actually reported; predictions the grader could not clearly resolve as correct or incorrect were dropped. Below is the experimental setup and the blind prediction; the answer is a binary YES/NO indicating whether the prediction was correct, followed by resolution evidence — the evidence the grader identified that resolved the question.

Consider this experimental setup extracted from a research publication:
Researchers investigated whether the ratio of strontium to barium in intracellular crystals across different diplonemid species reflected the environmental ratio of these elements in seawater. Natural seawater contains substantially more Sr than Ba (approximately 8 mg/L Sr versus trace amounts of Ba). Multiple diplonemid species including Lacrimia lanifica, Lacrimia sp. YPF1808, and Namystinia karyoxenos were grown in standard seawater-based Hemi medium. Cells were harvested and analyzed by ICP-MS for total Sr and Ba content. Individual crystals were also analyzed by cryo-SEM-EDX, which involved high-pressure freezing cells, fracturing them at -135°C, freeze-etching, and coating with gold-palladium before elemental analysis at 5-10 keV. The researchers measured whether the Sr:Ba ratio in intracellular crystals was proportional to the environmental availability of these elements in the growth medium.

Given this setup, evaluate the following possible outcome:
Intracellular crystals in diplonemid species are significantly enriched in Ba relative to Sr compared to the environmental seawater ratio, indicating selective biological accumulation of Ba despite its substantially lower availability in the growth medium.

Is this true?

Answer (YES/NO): YES